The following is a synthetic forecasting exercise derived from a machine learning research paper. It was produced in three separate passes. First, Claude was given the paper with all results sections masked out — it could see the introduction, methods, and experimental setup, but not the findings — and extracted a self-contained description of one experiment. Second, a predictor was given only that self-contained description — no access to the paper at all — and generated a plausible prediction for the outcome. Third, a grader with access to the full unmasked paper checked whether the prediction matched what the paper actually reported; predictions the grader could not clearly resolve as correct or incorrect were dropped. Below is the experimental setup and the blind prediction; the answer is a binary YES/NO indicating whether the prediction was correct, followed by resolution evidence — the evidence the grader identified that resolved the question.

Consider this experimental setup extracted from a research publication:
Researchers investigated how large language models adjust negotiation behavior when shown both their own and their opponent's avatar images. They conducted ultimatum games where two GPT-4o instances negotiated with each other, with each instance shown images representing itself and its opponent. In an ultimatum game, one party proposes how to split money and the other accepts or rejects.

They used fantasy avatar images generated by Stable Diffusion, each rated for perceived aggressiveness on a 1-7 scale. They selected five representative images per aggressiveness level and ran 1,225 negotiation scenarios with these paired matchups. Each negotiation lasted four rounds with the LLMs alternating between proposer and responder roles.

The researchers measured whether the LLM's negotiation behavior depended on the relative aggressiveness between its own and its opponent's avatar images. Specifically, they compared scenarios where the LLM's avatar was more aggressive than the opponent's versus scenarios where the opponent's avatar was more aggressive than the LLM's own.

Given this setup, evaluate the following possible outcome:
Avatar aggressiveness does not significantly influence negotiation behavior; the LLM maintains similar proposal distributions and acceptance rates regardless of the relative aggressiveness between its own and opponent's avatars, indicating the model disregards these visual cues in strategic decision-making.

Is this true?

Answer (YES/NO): NO